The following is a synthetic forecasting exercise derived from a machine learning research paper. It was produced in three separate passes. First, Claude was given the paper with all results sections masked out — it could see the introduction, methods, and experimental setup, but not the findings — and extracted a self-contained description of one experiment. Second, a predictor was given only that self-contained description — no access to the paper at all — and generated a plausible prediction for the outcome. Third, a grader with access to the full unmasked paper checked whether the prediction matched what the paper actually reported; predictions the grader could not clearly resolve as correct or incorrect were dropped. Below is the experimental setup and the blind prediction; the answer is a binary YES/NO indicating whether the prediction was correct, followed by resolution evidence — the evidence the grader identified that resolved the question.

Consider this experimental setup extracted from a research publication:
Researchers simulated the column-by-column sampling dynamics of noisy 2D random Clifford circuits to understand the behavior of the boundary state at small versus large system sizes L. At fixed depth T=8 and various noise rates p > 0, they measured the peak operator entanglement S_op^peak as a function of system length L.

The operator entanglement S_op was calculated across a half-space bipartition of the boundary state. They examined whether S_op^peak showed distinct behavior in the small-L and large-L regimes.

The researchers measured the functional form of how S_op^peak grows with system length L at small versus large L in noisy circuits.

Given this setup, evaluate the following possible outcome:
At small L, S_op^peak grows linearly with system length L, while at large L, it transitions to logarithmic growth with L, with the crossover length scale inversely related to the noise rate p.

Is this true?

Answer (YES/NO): NO